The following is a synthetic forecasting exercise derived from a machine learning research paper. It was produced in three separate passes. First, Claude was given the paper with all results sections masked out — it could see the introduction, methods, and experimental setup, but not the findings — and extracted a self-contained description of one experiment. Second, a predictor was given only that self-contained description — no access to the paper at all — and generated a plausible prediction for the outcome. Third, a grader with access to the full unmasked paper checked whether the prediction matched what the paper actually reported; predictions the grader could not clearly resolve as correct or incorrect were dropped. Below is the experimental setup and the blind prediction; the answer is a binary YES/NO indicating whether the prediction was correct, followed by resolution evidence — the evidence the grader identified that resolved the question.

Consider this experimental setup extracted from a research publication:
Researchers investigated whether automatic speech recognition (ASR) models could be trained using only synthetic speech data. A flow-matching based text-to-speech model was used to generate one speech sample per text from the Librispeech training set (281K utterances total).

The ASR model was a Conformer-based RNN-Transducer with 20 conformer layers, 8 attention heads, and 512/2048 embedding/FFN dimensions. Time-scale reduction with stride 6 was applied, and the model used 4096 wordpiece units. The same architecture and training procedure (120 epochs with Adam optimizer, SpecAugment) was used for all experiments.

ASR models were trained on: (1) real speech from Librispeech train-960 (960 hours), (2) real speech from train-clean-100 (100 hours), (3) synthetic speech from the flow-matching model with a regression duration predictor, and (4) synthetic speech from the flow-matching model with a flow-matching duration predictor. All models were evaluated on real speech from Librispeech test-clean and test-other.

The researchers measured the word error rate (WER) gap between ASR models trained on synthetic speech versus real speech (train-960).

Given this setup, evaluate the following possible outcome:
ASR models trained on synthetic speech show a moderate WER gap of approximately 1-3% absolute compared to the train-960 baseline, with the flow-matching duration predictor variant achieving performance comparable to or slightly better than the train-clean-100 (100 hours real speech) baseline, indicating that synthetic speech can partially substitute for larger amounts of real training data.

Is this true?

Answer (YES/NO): NO